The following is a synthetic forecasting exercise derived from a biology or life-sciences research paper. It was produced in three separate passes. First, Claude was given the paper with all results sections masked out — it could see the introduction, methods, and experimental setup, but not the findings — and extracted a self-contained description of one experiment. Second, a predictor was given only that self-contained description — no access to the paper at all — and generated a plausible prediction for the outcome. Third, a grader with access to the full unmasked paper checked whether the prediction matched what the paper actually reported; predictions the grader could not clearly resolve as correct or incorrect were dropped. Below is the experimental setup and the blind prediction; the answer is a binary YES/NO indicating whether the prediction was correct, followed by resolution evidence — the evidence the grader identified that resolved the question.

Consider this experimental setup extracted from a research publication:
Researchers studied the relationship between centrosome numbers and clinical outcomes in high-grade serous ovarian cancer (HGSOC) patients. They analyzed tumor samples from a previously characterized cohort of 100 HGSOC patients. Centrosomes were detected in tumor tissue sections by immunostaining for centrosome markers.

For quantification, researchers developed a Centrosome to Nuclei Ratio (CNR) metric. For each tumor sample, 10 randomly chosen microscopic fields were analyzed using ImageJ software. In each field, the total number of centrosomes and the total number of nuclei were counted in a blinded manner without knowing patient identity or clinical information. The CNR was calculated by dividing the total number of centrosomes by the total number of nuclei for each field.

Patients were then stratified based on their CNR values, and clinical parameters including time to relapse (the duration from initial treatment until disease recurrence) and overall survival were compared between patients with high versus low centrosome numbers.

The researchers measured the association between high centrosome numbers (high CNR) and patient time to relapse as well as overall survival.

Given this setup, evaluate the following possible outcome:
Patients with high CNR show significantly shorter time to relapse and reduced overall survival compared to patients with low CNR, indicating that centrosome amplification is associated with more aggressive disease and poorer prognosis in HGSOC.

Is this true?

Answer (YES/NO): NO